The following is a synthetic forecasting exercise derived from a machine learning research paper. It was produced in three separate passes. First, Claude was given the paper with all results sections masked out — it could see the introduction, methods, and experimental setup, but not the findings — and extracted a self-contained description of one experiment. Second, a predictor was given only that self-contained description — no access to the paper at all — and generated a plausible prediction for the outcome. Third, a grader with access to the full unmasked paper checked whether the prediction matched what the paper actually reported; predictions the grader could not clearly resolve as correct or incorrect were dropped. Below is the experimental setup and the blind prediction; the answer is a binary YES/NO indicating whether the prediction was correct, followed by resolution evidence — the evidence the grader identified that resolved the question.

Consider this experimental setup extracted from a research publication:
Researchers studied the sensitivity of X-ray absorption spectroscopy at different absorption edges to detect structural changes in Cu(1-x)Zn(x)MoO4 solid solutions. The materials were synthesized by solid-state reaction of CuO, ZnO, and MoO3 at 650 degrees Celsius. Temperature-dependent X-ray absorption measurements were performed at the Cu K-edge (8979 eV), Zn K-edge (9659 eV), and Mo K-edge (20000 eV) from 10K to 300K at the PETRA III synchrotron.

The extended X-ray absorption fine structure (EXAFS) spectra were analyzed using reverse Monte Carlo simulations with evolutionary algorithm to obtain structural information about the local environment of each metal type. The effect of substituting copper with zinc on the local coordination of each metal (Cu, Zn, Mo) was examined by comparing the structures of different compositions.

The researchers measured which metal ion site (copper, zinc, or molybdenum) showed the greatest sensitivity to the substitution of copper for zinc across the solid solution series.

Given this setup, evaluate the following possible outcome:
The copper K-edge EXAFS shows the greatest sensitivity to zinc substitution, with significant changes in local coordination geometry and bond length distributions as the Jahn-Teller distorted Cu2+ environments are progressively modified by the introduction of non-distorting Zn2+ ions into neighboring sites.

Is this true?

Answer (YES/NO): NO